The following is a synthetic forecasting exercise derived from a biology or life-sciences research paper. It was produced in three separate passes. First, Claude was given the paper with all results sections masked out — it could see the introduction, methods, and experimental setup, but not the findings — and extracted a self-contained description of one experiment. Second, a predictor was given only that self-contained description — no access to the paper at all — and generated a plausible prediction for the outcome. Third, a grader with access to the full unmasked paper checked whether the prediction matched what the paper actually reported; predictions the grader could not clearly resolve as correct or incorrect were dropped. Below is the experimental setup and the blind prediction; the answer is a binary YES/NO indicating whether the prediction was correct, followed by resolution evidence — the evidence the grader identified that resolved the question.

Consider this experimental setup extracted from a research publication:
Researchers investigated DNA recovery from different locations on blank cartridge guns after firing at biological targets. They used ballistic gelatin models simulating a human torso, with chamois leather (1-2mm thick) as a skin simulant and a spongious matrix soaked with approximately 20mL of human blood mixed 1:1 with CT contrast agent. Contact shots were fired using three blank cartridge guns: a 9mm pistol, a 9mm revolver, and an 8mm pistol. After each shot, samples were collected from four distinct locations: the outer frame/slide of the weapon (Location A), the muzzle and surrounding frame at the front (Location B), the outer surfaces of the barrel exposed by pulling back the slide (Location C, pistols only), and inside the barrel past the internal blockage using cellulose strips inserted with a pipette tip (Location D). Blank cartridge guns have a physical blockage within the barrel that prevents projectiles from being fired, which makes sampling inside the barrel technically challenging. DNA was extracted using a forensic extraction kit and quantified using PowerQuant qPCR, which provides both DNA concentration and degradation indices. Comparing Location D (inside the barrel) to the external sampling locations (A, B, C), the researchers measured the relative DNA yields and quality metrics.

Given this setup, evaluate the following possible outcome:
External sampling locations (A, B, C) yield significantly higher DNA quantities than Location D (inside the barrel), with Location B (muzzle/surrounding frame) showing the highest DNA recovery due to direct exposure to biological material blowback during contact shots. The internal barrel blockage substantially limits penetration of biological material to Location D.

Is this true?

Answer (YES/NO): NO